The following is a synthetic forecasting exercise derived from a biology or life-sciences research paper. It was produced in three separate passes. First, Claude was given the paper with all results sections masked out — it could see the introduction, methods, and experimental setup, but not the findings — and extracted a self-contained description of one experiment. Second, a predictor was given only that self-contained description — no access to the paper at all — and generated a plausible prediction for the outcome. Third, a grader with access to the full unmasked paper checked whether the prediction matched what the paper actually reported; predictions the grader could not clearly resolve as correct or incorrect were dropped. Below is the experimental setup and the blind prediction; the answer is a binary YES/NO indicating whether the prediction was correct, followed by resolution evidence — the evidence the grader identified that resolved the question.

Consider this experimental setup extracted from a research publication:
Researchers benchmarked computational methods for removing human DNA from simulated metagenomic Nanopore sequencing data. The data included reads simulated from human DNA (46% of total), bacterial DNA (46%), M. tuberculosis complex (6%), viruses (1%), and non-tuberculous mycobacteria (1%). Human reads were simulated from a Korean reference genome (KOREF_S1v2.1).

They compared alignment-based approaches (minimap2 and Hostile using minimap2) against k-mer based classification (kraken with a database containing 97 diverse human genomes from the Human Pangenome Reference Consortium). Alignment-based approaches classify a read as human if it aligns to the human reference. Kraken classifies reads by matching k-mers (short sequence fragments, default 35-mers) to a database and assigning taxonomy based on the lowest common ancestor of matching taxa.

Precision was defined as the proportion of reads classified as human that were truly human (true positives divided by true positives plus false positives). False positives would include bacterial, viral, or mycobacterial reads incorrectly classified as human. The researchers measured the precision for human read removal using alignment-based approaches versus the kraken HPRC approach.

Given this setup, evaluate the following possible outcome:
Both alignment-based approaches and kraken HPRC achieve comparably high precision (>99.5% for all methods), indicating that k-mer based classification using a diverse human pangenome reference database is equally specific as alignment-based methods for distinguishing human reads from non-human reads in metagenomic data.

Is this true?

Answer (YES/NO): NO